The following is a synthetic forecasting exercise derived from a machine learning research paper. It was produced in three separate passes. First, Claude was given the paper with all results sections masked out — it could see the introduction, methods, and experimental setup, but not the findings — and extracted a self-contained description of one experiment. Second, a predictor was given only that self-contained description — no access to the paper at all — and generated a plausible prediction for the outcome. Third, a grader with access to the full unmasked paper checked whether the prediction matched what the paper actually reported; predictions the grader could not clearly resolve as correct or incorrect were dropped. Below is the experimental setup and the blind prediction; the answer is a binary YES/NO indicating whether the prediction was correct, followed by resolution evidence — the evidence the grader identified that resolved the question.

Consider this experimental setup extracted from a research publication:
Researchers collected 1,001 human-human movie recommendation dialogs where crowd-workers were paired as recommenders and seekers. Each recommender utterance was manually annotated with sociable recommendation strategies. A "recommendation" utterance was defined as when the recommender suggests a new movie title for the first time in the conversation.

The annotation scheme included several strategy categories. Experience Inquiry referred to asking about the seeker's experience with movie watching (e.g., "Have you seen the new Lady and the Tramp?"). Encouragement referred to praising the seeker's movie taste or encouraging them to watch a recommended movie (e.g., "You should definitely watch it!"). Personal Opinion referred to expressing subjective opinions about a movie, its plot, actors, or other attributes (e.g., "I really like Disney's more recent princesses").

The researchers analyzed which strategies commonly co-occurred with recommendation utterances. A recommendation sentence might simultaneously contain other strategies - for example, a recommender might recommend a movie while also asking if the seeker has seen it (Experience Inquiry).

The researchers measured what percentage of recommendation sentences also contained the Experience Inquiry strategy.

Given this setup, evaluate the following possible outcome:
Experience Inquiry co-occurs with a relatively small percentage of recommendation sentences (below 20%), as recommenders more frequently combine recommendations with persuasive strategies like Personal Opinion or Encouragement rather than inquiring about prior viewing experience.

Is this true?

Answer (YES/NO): NO